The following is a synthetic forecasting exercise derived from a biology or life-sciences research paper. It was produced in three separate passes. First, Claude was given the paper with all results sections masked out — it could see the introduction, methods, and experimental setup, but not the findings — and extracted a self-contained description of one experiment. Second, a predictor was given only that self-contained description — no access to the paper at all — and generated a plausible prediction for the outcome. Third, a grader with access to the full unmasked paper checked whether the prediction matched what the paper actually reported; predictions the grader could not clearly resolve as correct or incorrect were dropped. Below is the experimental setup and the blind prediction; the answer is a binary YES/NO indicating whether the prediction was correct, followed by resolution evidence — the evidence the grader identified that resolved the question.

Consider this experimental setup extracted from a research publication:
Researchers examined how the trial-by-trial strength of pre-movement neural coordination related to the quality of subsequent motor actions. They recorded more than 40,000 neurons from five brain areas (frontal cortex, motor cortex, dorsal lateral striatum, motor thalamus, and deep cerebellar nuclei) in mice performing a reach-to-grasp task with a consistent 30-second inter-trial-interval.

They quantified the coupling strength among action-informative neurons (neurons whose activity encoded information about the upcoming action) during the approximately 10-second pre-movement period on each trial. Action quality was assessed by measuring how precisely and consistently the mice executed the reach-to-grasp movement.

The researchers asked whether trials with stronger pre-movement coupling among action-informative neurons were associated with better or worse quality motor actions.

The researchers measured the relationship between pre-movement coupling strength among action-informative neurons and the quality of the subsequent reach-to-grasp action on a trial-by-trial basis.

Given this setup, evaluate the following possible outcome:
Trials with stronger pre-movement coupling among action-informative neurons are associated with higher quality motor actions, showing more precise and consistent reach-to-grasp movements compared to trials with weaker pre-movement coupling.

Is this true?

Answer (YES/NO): YES